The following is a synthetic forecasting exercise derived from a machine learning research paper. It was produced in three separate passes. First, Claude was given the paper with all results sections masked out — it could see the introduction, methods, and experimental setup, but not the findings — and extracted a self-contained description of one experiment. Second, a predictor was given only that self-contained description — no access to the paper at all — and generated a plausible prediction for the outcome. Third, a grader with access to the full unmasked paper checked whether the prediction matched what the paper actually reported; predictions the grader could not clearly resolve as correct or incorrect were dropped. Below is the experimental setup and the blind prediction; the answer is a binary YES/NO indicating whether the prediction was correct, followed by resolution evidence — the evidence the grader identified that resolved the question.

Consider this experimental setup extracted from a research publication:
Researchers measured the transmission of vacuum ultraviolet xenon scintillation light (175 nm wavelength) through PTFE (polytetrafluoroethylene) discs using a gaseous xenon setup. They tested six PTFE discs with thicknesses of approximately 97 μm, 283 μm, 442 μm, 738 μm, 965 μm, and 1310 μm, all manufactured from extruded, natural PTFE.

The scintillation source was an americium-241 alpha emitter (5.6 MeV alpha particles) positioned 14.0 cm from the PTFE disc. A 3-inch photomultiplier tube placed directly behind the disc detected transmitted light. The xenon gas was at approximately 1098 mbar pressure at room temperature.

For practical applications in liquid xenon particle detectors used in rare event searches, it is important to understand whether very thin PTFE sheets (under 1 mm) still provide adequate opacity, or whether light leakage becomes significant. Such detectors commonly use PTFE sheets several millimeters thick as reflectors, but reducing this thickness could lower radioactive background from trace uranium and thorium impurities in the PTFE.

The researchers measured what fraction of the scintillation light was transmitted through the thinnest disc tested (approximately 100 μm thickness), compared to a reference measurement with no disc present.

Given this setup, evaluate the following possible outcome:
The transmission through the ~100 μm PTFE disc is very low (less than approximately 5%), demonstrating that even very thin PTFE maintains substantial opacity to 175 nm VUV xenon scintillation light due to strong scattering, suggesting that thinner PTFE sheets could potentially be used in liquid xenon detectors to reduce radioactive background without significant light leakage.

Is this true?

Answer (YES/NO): NO